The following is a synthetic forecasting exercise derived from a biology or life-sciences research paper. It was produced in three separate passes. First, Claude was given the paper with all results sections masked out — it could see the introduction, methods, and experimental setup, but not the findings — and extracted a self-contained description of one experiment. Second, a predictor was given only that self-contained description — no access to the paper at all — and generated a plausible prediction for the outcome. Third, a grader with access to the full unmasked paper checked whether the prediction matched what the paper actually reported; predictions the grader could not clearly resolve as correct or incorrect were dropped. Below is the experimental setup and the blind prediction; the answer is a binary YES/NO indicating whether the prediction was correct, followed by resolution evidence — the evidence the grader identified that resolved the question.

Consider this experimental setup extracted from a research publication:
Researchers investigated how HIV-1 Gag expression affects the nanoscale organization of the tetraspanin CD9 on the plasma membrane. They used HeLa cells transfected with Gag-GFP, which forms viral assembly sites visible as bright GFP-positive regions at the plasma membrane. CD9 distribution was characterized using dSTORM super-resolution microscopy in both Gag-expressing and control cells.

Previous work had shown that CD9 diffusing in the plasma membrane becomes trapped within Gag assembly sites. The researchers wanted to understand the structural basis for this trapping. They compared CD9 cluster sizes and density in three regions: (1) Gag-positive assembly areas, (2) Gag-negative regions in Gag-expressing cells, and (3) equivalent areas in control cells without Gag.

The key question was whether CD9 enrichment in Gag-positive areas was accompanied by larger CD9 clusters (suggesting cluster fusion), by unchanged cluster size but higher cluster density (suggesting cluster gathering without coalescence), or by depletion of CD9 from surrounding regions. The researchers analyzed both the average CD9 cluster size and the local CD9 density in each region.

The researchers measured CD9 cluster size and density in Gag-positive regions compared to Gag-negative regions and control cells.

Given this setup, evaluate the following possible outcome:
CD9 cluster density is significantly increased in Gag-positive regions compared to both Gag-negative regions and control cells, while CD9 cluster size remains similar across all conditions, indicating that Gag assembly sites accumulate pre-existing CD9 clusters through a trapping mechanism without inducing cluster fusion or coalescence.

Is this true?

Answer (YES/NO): NO